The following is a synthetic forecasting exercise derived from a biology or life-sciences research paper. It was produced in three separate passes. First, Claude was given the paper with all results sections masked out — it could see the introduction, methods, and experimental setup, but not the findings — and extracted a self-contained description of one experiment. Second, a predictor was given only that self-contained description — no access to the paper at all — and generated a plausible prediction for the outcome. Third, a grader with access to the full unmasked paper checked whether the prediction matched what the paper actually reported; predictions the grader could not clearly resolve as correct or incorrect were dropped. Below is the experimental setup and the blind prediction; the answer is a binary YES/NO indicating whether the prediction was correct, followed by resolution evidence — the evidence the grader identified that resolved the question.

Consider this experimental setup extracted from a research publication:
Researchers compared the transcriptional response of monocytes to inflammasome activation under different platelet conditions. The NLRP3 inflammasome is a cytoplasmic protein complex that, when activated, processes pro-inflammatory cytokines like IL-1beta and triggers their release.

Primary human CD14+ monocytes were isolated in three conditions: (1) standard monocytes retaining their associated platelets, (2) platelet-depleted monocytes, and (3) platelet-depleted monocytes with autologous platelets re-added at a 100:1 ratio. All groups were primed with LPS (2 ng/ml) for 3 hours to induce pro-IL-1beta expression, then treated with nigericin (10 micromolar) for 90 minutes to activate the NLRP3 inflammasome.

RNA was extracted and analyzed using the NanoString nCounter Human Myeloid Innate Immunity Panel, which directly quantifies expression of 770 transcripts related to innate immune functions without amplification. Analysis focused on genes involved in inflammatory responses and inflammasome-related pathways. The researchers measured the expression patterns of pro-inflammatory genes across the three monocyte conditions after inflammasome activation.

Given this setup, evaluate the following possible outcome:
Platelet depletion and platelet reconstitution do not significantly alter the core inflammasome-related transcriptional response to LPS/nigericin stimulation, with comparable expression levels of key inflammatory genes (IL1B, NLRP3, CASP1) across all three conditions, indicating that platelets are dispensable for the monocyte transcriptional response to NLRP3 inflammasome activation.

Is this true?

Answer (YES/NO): NO